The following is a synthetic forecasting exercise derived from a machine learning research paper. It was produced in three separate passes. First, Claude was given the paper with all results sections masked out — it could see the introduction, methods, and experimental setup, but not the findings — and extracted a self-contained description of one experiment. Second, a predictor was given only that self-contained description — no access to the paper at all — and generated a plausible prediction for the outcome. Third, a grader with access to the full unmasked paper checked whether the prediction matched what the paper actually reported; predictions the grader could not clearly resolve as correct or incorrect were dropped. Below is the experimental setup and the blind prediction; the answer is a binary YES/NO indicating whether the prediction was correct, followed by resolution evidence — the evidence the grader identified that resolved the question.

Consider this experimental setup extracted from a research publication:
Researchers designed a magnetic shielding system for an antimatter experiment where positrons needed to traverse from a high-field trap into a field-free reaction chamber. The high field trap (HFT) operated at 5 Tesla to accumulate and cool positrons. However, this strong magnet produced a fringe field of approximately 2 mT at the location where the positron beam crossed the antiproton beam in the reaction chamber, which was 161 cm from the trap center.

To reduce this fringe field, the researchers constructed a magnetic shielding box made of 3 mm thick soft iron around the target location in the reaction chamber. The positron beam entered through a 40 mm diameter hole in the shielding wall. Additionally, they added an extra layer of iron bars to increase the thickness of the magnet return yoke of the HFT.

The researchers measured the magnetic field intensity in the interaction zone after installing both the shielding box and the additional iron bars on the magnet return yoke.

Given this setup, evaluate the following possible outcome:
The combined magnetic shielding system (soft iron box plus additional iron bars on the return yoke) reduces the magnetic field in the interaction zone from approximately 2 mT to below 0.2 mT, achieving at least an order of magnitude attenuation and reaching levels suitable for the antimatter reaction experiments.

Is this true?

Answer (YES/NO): NO